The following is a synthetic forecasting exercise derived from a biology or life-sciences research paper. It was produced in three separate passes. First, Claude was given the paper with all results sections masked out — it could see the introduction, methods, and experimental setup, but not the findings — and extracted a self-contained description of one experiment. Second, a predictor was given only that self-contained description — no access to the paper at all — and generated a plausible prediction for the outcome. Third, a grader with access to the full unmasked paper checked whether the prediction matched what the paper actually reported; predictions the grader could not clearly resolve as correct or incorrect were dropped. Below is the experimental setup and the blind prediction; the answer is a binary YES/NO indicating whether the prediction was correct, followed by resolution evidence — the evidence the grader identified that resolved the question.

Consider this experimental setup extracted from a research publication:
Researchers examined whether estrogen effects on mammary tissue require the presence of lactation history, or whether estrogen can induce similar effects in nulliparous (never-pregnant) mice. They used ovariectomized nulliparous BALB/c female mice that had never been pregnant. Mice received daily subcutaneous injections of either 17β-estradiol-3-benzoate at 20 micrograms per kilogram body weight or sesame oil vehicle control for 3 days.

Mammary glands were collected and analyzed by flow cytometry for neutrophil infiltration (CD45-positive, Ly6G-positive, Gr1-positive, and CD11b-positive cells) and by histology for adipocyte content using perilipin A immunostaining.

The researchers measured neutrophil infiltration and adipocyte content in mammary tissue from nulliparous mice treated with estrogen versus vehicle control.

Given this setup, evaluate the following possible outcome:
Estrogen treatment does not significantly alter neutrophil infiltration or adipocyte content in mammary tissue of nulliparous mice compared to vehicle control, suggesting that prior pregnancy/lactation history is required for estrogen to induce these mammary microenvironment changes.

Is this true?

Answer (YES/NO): NO